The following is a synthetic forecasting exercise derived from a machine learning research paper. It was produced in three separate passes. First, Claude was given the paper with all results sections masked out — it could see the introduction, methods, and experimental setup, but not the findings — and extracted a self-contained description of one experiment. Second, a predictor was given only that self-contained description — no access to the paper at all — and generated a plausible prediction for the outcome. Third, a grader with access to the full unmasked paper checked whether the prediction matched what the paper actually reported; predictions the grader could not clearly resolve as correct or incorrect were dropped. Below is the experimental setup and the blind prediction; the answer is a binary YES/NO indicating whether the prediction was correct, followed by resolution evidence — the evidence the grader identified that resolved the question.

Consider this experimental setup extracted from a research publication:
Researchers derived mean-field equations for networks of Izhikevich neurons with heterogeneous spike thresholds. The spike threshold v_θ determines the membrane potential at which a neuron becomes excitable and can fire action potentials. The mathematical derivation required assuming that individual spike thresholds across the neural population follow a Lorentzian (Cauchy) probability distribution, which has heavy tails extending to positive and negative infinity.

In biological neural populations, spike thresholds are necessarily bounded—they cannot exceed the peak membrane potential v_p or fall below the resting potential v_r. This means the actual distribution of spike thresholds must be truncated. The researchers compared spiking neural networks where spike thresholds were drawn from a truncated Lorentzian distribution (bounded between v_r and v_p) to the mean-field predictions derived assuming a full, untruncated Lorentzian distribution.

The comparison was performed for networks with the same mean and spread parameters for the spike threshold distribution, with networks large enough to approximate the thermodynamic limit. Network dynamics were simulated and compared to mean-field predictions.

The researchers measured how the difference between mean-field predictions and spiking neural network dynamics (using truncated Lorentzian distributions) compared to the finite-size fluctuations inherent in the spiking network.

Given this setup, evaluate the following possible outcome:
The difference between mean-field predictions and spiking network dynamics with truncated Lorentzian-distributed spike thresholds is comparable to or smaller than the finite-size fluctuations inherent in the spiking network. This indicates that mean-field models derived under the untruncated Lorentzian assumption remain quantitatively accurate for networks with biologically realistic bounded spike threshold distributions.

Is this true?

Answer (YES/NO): YES